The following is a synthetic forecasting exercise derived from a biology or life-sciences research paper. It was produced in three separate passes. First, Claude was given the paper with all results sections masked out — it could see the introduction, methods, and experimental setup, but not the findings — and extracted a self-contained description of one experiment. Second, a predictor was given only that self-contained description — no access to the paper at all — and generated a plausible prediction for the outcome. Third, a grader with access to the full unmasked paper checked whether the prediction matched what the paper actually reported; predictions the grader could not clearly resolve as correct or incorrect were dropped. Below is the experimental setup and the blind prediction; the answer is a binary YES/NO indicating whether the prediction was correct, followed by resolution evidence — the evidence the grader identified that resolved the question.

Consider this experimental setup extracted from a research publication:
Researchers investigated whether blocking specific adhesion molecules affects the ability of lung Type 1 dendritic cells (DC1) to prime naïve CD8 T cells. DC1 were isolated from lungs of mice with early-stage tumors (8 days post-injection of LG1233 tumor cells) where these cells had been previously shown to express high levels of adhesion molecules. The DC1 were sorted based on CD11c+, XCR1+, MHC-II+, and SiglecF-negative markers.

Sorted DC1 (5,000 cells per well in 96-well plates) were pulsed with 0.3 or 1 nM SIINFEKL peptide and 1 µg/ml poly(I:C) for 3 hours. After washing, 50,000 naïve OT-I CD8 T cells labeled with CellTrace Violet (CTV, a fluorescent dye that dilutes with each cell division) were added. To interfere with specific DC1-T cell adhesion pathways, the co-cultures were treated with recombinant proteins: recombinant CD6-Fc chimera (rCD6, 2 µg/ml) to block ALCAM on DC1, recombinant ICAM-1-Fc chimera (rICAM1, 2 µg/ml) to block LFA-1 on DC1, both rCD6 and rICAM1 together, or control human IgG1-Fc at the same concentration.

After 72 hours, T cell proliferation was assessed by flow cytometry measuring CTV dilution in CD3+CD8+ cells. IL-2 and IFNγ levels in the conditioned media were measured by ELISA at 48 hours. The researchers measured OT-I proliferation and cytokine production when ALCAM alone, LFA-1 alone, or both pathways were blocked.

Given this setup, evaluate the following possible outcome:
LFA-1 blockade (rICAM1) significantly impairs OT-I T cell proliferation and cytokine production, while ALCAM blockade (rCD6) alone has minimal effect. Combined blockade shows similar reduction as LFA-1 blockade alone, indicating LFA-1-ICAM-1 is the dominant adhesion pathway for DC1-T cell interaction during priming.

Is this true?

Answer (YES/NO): NO